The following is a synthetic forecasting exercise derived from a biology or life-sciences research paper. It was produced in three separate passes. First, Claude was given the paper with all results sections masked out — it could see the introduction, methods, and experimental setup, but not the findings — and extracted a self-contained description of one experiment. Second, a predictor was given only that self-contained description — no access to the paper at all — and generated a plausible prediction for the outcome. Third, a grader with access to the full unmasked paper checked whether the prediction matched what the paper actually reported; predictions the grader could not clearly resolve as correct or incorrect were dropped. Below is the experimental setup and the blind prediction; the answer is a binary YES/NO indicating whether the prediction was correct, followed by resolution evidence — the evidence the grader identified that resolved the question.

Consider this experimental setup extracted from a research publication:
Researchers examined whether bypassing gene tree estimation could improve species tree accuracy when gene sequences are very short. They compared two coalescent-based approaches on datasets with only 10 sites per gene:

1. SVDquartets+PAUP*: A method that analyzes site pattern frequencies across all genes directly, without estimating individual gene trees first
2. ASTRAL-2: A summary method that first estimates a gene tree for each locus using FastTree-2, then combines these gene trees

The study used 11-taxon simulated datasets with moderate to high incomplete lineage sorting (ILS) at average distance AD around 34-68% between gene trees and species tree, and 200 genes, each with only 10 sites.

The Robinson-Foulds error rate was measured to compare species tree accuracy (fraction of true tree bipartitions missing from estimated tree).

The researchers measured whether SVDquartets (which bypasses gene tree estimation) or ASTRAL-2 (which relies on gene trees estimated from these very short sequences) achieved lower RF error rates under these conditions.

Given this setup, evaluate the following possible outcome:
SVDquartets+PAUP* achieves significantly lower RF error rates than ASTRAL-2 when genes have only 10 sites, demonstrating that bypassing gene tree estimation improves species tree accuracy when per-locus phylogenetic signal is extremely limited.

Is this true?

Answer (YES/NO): NO